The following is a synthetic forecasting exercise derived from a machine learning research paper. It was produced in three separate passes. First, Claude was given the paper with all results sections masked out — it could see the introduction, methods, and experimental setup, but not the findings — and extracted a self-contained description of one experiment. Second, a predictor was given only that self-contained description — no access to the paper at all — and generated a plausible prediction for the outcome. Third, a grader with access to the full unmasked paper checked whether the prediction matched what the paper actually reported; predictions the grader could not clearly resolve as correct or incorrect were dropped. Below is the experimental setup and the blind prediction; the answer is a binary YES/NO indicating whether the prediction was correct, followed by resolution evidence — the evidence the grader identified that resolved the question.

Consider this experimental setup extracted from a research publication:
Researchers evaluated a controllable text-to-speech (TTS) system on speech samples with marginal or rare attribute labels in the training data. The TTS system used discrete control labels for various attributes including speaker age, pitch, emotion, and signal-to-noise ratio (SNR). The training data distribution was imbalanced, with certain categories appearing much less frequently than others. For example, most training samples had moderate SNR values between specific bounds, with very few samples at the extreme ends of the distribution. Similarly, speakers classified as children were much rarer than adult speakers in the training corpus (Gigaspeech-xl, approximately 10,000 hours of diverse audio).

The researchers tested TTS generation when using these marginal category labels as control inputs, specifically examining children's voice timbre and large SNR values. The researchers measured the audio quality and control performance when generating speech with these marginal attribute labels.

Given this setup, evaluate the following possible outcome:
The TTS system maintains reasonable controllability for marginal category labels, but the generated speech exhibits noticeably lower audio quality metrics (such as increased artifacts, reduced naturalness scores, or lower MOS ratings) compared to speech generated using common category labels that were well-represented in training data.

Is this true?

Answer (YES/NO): NO